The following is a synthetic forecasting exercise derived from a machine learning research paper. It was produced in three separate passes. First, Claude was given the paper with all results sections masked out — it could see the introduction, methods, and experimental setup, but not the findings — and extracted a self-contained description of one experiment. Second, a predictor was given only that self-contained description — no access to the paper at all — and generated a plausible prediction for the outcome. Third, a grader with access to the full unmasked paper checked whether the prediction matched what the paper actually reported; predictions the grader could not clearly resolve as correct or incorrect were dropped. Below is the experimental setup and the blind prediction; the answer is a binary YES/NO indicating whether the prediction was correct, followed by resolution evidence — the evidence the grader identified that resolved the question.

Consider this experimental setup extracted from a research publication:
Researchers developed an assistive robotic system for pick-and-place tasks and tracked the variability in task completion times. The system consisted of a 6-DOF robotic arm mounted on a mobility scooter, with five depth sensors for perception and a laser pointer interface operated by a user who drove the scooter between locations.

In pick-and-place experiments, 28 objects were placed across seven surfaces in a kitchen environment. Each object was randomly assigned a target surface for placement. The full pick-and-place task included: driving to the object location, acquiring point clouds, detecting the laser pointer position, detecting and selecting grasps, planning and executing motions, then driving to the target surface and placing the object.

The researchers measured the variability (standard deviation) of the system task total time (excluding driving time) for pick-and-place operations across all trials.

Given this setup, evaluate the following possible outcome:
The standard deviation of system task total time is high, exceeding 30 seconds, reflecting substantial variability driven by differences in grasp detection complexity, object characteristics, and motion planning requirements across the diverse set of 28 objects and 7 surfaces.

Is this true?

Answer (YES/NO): YES